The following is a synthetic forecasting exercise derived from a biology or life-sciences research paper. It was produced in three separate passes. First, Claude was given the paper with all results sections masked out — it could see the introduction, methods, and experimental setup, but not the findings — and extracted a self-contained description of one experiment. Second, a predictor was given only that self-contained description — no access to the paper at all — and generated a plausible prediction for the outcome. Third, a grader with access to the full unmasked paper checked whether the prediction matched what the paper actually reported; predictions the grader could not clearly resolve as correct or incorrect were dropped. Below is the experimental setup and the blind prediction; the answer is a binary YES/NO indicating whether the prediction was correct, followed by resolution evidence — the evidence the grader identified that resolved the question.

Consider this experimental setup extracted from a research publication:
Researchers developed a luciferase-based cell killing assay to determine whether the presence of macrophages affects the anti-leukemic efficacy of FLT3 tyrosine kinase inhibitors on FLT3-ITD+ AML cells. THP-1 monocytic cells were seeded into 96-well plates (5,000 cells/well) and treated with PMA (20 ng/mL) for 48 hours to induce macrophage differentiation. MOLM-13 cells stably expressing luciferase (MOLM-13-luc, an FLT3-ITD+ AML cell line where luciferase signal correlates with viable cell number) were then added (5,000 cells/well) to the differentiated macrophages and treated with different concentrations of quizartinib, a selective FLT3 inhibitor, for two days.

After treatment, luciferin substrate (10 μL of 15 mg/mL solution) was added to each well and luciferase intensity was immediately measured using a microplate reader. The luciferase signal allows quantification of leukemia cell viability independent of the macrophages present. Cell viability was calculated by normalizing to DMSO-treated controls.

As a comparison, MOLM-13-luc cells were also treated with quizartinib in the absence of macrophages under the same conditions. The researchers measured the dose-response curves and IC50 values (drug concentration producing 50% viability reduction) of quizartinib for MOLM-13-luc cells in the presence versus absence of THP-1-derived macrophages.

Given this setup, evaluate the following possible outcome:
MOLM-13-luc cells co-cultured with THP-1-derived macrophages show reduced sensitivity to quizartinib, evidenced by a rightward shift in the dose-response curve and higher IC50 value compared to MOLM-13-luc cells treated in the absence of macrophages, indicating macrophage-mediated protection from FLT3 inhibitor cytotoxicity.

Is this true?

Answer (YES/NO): YES